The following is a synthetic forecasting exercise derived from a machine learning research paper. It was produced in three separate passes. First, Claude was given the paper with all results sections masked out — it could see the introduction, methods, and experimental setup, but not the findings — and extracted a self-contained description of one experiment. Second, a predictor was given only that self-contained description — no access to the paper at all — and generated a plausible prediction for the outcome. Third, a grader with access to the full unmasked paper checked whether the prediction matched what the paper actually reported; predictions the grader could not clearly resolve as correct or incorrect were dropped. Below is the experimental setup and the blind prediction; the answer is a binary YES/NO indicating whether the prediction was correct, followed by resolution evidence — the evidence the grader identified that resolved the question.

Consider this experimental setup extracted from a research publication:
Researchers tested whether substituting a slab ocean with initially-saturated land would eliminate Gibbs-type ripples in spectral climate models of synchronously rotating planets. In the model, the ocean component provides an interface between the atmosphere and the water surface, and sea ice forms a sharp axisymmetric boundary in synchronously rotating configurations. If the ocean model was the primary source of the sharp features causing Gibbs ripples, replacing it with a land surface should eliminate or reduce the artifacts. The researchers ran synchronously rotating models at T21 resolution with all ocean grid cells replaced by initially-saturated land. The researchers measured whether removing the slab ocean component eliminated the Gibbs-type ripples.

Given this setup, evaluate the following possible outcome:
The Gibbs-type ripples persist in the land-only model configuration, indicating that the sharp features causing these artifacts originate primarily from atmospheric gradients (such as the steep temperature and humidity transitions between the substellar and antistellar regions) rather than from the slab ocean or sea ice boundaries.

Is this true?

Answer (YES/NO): NO